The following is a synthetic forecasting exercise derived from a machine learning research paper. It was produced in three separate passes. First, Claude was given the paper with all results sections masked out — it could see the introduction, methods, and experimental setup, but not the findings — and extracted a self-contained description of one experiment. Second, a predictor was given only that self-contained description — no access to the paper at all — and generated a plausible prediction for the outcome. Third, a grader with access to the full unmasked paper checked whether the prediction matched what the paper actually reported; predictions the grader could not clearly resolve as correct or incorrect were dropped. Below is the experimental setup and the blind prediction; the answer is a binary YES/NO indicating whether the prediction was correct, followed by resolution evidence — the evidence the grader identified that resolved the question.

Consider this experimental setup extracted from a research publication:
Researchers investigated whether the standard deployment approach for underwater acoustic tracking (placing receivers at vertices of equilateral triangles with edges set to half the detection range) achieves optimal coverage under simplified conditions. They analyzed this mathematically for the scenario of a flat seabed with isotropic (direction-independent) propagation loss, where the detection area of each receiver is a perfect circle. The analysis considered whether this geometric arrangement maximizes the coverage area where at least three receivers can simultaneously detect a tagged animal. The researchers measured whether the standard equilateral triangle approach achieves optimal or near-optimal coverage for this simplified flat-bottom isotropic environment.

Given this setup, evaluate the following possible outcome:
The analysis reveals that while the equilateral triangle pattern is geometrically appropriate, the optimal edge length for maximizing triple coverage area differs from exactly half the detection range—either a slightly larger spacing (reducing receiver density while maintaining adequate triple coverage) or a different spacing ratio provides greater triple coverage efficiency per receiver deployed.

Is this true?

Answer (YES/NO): NO